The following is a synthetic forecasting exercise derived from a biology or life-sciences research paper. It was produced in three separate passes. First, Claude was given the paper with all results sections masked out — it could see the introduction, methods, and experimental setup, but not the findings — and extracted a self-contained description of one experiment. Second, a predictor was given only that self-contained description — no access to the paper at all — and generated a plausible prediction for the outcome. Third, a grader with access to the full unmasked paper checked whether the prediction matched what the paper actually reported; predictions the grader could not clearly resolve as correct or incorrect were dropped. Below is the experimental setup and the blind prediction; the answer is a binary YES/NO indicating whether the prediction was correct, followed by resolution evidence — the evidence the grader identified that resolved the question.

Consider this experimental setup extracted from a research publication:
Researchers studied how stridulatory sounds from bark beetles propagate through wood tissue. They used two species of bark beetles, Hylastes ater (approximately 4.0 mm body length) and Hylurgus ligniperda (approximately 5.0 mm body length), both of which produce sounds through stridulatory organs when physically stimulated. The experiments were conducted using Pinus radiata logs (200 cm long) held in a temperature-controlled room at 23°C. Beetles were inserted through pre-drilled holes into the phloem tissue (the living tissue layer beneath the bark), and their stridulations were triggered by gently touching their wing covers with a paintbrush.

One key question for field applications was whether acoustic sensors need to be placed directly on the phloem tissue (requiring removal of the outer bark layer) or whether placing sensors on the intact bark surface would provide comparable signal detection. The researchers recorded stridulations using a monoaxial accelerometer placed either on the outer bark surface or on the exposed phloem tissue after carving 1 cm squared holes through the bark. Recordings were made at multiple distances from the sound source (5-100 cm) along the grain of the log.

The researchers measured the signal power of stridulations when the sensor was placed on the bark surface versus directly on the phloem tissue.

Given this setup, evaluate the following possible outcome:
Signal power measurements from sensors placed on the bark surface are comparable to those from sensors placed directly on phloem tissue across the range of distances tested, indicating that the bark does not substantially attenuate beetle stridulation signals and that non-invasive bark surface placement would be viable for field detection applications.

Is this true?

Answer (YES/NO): YES